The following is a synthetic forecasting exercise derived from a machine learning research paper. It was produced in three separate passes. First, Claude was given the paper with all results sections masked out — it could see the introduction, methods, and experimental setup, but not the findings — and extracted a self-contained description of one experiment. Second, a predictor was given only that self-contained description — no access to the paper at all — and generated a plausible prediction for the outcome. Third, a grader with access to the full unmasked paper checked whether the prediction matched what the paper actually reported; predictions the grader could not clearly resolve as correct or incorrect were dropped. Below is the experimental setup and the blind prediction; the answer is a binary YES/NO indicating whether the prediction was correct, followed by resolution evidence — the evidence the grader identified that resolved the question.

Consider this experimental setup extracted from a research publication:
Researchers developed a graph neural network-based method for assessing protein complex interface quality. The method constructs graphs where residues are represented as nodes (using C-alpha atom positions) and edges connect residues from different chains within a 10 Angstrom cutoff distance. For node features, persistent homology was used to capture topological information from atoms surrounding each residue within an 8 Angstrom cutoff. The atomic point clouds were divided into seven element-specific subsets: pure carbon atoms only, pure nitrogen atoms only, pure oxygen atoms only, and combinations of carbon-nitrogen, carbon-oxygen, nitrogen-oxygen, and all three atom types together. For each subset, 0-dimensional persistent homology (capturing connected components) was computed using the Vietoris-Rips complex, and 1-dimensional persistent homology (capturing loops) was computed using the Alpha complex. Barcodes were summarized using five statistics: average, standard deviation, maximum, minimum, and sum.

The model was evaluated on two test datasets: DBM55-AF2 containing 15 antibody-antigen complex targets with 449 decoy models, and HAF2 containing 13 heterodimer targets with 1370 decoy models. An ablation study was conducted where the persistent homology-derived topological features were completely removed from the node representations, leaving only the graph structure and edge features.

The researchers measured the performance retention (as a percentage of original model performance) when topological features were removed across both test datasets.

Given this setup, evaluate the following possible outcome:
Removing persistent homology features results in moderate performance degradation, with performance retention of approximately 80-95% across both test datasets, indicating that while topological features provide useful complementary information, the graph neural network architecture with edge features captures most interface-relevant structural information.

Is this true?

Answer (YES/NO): NO